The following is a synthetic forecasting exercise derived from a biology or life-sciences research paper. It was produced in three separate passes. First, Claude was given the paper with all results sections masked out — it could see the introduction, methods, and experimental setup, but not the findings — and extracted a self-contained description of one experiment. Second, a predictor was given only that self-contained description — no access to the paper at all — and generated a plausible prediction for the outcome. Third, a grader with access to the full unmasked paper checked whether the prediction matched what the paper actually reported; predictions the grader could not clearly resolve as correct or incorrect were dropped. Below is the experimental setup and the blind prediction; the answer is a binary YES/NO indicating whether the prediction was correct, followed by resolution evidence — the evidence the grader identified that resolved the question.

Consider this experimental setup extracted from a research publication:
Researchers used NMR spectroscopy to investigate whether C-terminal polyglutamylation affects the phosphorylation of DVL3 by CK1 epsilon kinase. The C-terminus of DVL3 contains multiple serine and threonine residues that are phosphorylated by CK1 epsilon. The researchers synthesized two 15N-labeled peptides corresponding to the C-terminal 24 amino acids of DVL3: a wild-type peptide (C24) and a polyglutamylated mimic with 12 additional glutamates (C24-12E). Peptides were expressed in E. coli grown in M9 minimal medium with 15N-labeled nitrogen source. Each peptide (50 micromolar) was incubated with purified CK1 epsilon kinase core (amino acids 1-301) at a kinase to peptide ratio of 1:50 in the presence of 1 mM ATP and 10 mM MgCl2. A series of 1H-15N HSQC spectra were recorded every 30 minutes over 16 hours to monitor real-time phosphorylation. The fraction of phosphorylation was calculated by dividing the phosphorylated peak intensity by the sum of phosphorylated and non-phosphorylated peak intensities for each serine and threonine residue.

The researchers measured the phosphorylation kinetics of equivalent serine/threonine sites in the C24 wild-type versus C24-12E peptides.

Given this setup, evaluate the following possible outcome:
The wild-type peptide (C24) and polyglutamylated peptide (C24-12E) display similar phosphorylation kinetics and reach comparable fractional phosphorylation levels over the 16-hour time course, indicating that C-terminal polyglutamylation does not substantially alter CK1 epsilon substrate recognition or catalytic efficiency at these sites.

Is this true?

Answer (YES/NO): NO